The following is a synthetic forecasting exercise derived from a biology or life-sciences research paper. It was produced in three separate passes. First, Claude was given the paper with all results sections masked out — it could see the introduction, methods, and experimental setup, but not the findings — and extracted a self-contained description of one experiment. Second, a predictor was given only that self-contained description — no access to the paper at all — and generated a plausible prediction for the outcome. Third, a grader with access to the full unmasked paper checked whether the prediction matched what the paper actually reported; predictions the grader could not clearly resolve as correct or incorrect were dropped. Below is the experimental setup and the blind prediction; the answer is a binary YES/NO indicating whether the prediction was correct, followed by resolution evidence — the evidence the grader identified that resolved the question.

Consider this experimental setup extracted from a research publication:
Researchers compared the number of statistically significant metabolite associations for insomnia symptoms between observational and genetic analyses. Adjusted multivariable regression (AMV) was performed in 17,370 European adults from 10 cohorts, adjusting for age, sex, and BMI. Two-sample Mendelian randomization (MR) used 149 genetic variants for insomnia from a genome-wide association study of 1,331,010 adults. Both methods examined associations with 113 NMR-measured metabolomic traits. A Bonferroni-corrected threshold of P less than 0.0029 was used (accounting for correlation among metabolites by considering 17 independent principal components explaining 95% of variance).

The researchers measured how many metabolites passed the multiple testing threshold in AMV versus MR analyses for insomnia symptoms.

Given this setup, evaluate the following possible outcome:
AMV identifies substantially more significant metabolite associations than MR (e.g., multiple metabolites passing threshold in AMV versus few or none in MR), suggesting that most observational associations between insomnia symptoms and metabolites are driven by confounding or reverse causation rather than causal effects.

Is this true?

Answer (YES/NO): YES